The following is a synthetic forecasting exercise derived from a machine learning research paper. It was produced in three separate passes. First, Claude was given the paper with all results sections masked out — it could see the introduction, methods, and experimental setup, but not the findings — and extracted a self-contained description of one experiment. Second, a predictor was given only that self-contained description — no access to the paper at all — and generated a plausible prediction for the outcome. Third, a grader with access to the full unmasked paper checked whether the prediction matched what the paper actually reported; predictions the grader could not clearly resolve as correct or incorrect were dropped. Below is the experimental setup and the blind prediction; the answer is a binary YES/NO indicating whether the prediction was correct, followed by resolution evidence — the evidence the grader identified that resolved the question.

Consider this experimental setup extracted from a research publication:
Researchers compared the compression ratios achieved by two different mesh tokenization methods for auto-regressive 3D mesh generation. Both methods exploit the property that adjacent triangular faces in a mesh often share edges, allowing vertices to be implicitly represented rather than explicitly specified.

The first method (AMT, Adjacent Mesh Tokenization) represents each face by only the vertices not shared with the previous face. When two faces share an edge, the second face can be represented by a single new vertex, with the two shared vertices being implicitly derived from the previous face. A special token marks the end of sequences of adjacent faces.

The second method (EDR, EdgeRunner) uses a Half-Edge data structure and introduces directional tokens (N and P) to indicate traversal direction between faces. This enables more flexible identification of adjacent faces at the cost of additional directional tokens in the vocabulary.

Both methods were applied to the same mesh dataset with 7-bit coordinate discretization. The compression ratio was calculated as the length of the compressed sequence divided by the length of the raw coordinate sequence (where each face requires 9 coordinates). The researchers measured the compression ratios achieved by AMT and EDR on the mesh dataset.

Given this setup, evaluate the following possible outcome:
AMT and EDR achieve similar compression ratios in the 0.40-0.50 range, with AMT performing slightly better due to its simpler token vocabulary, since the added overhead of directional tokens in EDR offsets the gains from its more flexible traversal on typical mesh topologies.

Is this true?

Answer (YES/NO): NO